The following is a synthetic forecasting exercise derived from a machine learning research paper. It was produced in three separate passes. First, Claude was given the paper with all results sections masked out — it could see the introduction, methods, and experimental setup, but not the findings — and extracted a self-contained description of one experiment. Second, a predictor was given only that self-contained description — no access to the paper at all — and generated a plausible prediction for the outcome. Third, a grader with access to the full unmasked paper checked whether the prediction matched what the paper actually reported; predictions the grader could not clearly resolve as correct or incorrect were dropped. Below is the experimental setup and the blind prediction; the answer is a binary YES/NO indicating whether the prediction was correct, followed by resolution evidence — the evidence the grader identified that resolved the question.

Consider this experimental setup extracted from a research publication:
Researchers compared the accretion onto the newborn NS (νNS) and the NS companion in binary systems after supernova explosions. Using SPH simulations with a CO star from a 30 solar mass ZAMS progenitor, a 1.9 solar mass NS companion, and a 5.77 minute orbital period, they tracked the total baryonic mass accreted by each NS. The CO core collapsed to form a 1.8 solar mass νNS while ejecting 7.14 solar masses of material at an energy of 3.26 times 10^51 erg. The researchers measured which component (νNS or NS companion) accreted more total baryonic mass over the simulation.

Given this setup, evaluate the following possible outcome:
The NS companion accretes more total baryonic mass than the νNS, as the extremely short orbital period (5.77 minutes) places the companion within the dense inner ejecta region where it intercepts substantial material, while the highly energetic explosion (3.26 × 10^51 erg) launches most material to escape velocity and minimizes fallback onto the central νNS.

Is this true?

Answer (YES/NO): NO